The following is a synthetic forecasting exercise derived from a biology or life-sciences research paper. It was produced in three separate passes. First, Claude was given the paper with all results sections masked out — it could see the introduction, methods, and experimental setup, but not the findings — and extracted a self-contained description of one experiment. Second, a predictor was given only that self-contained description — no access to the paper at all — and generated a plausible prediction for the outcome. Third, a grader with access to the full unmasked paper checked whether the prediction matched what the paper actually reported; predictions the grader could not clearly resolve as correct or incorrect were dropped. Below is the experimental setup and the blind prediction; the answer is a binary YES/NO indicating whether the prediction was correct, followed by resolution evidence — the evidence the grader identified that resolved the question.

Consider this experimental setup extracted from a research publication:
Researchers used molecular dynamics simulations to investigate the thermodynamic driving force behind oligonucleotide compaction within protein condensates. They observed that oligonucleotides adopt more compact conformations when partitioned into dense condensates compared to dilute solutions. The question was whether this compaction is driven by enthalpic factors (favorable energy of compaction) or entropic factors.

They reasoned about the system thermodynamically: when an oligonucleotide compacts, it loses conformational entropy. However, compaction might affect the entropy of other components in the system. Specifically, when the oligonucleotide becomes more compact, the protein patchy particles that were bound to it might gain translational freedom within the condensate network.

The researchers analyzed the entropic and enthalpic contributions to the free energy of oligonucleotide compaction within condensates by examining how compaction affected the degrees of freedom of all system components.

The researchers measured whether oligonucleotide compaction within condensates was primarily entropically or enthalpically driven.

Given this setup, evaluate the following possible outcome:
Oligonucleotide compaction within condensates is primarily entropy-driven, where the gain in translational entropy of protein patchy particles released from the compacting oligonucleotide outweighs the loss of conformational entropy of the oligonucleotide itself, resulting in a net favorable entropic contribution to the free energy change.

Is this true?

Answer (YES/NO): NO